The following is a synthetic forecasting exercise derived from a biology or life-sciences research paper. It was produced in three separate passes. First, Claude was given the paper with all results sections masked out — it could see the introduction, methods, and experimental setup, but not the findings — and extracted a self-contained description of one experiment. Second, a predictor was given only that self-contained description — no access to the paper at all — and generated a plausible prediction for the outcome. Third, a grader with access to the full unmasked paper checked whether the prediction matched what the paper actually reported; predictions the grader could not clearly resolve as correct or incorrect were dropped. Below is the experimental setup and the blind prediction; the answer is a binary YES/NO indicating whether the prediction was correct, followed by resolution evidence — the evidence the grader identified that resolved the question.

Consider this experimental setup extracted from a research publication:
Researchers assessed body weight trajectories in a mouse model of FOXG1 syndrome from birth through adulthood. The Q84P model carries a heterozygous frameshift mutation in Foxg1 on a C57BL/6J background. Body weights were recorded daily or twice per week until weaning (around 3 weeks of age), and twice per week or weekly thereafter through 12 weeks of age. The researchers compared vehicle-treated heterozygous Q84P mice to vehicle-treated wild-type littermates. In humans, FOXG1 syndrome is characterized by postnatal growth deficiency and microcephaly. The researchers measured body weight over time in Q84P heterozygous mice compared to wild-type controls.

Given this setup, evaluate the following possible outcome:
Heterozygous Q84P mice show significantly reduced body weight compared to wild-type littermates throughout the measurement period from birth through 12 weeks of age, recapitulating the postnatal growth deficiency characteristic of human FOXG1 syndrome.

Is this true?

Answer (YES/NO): NO